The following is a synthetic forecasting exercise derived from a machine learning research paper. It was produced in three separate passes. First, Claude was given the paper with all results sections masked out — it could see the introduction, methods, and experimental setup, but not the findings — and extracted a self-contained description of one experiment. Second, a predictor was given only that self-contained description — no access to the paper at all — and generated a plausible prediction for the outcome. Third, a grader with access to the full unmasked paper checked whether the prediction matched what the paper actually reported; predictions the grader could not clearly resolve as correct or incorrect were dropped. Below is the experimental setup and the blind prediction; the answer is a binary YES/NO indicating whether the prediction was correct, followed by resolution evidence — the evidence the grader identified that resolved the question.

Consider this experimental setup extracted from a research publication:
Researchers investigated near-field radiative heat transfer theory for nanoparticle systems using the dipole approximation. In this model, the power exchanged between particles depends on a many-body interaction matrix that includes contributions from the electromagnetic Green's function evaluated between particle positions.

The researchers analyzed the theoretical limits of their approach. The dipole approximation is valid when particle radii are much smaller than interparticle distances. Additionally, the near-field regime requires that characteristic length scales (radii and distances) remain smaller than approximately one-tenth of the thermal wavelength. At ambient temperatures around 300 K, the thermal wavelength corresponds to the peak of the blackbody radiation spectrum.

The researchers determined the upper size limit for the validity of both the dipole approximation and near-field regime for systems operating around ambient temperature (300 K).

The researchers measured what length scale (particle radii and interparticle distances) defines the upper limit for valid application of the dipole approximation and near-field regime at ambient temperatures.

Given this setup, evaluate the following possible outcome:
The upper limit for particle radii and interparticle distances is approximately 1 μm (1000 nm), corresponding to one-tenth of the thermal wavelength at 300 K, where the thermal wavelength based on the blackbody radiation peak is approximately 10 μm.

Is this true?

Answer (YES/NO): NO